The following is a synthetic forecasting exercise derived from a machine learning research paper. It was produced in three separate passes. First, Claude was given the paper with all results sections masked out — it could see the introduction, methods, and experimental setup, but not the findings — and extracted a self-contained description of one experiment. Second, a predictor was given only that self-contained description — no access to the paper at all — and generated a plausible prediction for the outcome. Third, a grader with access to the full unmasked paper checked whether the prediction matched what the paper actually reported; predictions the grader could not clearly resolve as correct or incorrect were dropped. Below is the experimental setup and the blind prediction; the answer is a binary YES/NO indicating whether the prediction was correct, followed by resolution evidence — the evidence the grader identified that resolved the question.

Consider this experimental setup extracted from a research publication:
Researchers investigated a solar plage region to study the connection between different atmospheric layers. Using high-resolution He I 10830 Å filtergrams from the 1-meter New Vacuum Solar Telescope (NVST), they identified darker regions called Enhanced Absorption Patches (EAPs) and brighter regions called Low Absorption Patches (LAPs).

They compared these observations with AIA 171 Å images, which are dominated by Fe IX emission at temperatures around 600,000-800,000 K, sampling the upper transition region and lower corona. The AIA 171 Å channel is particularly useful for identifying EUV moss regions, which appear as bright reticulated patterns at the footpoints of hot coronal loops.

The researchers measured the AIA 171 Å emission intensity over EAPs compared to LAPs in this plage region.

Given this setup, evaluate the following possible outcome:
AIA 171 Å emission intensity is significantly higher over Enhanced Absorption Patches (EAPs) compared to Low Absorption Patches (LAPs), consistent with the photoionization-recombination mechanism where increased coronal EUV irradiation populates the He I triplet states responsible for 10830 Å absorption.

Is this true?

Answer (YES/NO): YES